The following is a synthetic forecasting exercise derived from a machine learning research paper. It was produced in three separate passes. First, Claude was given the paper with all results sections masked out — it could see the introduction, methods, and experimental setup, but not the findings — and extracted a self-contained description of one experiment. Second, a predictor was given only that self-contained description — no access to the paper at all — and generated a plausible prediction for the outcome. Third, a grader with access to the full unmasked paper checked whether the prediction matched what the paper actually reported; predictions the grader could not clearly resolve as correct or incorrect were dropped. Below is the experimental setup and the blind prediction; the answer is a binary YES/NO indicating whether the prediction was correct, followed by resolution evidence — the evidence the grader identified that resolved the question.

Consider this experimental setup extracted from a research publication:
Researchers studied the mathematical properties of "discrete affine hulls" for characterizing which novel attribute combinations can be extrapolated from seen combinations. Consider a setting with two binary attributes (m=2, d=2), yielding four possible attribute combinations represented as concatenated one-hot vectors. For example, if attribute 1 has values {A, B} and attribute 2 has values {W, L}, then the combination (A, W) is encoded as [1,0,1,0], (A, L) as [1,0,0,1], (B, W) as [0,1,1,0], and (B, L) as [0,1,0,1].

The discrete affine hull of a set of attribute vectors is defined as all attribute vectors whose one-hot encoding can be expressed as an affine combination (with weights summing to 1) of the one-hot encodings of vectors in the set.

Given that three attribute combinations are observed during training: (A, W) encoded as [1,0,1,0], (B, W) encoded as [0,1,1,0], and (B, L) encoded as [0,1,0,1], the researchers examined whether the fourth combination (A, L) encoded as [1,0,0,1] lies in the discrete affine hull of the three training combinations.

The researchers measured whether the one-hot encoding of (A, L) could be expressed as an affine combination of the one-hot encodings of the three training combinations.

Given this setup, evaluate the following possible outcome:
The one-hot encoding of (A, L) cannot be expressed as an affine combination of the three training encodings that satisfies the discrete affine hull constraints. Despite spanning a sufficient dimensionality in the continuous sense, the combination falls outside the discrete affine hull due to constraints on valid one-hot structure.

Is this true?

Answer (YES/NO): NO